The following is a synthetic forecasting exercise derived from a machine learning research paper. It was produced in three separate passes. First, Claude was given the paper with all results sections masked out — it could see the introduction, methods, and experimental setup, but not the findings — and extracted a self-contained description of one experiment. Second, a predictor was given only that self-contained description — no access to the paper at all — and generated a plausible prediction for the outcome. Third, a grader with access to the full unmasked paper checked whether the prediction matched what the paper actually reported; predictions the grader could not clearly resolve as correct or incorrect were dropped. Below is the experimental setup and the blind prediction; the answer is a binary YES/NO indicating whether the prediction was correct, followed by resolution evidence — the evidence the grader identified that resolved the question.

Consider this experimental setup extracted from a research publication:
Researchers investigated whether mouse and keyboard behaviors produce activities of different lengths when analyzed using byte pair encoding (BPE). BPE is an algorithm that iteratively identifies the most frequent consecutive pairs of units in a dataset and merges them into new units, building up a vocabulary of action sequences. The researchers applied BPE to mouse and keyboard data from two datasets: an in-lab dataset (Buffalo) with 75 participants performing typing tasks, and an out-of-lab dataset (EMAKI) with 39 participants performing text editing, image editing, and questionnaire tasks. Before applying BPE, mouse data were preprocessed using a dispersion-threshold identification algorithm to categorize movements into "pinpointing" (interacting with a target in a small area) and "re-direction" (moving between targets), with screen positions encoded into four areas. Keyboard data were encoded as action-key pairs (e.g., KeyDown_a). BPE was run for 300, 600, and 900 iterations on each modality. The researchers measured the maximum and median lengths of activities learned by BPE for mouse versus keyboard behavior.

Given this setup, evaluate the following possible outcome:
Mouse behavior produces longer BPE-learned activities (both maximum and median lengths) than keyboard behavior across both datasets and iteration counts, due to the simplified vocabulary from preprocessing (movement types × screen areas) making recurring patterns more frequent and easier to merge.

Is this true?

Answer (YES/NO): YES